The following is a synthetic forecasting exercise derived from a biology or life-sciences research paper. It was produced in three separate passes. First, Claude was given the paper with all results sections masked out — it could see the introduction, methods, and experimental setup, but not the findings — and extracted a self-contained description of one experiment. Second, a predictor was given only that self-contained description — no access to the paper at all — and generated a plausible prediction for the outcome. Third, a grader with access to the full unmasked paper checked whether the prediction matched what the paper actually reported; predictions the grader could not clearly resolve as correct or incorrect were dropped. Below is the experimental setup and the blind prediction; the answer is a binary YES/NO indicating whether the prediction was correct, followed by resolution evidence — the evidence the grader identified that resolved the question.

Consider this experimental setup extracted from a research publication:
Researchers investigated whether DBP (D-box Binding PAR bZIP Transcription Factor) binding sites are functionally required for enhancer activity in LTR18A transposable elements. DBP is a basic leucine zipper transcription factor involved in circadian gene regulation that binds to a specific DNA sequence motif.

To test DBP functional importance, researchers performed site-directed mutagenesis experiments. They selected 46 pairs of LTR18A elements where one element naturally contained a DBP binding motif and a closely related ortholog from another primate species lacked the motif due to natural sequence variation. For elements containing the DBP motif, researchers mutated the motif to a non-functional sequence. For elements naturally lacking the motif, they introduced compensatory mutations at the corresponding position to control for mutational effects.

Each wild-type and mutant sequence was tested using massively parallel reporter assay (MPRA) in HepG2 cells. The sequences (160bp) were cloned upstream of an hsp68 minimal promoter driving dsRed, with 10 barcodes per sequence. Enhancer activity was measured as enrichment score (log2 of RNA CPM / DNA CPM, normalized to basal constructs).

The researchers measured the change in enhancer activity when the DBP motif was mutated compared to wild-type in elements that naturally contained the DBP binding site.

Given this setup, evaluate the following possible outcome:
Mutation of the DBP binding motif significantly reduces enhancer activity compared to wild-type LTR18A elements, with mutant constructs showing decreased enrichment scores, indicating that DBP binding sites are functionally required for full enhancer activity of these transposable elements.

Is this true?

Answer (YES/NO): YES